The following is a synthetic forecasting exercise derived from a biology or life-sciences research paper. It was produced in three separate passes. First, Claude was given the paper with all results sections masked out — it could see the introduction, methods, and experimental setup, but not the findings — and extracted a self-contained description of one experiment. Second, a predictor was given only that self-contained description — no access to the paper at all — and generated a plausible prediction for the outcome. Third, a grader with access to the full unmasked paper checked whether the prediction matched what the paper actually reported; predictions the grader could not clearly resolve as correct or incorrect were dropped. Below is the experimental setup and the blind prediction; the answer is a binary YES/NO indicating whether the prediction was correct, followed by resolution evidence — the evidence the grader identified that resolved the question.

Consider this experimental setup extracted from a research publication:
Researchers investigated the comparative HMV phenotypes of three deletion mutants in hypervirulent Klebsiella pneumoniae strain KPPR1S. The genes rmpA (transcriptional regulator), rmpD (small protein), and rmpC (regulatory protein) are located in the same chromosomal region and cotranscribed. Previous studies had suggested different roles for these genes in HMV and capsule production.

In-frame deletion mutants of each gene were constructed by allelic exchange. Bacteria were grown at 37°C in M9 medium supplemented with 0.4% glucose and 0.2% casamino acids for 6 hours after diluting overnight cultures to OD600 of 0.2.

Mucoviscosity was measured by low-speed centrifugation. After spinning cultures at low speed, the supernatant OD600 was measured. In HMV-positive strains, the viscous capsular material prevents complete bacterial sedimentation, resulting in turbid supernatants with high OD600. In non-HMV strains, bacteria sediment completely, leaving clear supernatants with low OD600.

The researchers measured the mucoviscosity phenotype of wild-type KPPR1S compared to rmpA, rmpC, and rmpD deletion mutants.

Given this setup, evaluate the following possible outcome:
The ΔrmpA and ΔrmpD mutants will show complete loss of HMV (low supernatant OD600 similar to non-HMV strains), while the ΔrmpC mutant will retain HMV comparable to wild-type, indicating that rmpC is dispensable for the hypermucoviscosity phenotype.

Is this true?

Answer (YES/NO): YES